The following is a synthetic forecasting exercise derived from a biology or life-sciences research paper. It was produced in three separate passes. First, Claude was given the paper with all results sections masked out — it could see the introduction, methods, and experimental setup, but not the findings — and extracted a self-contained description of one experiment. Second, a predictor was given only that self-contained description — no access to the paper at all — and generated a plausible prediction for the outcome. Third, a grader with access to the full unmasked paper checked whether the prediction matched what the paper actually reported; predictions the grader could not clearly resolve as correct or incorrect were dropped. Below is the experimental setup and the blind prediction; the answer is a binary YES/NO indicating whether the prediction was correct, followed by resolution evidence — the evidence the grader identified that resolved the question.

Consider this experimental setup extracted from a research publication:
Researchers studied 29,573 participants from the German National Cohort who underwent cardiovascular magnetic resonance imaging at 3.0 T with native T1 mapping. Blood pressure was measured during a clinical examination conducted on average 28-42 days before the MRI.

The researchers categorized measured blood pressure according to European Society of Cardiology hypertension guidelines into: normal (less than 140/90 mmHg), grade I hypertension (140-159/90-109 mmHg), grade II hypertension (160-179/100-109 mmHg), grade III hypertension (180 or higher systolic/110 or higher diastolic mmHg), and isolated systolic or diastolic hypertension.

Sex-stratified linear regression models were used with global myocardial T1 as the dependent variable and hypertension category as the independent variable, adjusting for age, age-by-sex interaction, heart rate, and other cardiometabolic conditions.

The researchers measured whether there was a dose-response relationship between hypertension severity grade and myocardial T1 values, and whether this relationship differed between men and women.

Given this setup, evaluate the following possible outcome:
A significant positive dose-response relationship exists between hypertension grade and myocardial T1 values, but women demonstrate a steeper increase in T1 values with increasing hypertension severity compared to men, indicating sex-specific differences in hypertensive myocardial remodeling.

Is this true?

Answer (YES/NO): NO